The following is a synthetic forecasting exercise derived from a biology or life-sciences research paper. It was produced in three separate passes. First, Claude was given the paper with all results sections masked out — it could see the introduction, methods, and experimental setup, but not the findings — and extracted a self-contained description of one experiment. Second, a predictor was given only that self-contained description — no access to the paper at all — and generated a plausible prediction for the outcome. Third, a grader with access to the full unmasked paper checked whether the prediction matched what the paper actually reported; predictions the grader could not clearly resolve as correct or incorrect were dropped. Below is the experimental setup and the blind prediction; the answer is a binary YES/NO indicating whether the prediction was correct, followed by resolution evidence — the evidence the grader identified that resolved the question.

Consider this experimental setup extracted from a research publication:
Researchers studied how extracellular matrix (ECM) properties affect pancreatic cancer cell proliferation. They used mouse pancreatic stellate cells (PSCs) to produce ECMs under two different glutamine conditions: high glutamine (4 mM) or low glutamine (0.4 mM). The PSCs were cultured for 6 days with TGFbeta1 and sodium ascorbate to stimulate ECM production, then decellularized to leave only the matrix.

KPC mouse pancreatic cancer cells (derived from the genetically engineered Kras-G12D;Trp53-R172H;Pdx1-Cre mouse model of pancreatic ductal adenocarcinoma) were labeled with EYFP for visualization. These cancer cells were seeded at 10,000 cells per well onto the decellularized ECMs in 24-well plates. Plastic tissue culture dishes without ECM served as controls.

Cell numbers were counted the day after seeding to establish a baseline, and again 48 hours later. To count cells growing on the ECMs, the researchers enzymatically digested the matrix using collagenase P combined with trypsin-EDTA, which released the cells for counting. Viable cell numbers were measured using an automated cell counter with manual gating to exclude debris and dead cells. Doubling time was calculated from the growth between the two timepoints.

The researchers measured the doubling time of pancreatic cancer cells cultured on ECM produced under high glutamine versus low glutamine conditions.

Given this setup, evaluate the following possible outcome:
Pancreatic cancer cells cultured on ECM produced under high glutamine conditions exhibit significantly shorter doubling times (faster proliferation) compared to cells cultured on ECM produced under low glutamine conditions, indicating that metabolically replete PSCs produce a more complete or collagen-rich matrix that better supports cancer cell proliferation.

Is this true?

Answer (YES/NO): NO